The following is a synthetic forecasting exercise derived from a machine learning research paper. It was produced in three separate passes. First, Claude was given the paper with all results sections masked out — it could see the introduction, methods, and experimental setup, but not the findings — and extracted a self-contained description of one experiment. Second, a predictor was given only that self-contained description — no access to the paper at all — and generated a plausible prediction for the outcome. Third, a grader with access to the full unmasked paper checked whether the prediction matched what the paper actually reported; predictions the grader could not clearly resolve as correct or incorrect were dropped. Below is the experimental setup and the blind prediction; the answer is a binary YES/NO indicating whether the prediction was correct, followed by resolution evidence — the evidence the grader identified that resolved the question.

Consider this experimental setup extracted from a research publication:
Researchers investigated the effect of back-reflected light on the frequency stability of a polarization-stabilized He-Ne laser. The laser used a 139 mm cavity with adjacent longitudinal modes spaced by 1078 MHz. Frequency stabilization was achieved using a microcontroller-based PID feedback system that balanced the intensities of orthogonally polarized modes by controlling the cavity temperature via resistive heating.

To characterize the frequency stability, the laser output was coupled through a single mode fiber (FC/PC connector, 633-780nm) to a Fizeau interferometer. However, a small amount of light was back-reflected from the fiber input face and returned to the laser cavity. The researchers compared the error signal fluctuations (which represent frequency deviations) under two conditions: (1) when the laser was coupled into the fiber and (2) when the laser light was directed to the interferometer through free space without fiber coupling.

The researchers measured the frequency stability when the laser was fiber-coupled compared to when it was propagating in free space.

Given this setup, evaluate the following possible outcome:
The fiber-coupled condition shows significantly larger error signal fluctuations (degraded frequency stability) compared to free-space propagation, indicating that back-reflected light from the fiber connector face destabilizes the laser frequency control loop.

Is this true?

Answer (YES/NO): YES